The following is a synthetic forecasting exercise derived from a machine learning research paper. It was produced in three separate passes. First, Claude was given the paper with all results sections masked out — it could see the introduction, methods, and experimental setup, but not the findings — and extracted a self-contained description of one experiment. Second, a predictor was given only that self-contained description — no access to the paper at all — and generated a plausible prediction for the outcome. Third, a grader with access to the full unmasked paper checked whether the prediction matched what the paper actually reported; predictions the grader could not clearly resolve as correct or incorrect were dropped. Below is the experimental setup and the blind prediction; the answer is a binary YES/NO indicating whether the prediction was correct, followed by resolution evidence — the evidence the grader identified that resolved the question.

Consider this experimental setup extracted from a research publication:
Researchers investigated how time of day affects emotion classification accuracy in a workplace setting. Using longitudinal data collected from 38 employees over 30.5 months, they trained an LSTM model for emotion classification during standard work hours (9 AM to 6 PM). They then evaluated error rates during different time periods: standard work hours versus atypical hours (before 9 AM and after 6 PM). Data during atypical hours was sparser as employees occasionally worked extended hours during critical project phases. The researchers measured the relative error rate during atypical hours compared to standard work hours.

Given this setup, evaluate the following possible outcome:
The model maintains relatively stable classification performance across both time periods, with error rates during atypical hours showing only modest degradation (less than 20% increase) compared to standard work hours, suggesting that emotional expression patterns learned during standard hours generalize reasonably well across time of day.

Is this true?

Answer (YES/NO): NO